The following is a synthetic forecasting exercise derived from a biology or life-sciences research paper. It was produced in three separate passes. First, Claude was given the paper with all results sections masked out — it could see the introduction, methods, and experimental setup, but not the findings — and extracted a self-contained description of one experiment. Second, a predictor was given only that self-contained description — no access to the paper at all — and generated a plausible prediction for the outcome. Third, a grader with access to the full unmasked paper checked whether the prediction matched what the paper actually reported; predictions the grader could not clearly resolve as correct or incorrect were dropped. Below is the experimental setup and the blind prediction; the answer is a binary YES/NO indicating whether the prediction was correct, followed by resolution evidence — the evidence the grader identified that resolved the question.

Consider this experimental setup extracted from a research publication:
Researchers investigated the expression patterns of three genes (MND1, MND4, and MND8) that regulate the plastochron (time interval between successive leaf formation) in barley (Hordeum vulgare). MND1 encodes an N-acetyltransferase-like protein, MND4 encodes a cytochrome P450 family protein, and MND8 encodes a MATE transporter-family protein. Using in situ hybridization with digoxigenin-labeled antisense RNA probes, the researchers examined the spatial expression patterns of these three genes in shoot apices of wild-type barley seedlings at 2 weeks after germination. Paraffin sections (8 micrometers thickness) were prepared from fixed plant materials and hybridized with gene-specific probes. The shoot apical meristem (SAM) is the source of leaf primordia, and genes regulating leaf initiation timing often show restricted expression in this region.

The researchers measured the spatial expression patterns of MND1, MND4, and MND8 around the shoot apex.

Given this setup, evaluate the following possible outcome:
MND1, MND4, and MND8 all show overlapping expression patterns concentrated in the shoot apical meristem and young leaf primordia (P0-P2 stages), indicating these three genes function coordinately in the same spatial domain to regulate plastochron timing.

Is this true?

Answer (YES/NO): NO